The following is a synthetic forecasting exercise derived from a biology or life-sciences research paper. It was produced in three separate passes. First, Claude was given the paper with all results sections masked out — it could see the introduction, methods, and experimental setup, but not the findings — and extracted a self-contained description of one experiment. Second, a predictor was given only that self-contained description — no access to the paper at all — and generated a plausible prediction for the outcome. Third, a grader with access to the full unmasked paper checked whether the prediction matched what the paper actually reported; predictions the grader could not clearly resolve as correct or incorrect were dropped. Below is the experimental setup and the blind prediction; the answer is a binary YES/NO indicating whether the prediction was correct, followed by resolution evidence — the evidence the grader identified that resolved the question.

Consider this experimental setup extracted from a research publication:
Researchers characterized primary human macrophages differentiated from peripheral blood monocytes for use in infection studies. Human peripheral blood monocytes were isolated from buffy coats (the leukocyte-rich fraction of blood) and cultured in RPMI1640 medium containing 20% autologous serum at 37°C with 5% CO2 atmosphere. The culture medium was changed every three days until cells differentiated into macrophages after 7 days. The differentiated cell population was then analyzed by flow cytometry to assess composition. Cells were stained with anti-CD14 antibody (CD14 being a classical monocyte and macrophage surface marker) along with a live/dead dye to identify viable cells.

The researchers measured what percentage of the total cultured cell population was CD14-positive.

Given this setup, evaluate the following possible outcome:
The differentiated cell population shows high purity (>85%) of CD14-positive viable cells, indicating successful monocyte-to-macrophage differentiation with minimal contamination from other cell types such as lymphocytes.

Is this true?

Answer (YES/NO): NO